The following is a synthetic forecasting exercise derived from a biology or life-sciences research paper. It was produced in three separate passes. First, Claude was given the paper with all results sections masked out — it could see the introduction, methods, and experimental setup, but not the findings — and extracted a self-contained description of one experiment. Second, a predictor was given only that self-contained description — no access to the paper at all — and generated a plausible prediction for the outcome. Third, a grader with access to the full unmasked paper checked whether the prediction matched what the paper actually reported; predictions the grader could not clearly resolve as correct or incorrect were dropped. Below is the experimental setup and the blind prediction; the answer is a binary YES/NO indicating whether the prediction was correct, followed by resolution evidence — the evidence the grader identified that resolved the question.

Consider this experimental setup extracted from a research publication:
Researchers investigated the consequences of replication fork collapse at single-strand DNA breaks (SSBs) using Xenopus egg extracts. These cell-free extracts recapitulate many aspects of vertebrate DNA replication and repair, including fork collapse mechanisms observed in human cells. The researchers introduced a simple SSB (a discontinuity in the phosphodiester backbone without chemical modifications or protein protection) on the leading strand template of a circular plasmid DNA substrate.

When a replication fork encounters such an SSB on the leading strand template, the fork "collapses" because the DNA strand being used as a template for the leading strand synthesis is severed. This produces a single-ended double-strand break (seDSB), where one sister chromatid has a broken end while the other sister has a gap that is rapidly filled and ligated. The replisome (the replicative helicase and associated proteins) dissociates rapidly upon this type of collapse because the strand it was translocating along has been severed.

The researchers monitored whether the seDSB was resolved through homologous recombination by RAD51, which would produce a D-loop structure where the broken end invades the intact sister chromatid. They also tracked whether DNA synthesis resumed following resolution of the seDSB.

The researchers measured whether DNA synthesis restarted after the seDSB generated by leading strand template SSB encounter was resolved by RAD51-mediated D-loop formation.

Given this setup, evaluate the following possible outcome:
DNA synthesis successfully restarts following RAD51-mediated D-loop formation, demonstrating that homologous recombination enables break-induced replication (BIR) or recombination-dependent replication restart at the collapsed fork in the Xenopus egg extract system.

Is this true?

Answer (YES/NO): NO